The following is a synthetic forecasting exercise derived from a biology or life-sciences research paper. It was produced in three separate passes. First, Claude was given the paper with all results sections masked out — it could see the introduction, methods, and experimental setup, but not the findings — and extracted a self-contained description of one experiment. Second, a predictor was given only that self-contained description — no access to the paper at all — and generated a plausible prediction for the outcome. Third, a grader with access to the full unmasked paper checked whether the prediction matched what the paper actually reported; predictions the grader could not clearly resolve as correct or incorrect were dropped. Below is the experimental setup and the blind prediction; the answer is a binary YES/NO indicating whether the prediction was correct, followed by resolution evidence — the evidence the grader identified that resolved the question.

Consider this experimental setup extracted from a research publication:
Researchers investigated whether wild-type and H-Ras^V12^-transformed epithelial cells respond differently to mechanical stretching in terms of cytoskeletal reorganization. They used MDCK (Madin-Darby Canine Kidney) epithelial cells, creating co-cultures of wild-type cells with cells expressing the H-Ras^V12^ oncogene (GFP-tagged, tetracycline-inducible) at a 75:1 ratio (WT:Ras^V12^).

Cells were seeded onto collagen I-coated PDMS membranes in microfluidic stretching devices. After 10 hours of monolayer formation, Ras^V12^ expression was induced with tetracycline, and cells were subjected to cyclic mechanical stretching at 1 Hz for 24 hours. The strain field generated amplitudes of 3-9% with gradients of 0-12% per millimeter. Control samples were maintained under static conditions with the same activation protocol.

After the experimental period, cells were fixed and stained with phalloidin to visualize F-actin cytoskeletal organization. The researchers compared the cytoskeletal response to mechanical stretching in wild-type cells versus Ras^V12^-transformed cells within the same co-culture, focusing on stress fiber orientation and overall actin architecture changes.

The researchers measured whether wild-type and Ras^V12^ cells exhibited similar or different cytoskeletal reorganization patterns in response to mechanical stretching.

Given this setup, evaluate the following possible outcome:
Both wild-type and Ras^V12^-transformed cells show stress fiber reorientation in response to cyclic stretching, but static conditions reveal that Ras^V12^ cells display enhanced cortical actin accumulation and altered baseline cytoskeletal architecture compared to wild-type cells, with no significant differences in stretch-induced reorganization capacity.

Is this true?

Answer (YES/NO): NO